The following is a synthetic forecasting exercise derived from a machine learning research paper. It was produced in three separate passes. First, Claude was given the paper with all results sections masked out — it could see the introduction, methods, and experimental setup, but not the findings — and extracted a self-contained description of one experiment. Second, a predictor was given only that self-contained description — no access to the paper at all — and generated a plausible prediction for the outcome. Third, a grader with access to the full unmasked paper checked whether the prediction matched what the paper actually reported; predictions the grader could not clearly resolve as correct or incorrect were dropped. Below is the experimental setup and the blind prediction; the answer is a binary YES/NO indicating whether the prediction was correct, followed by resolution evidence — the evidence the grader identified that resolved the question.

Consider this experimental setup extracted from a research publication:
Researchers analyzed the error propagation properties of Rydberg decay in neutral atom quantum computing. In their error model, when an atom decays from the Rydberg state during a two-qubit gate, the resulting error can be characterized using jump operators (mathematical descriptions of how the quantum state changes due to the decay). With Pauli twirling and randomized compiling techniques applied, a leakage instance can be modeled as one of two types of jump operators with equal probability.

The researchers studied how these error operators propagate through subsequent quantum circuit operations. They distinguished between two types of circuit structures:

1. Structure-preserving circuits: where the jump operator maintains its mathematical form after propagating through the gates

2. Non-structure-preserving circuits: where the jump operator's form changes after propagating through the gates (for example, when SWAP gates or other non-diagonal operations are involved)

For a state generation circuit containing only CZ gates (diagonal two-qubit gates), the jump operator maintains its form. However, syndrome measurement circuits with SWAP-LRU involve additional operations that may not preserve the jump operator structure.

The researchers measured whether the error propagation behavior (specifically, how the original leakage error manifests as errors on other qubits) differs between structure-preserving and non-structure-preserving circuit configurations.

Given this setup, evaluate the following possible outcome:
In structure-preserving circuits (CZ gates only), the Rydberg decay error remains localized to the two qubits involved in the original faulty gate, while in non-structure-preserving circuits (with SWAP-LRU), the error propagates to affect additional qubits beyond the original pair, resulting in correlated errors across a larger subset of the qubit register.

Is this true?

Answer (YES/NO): NO